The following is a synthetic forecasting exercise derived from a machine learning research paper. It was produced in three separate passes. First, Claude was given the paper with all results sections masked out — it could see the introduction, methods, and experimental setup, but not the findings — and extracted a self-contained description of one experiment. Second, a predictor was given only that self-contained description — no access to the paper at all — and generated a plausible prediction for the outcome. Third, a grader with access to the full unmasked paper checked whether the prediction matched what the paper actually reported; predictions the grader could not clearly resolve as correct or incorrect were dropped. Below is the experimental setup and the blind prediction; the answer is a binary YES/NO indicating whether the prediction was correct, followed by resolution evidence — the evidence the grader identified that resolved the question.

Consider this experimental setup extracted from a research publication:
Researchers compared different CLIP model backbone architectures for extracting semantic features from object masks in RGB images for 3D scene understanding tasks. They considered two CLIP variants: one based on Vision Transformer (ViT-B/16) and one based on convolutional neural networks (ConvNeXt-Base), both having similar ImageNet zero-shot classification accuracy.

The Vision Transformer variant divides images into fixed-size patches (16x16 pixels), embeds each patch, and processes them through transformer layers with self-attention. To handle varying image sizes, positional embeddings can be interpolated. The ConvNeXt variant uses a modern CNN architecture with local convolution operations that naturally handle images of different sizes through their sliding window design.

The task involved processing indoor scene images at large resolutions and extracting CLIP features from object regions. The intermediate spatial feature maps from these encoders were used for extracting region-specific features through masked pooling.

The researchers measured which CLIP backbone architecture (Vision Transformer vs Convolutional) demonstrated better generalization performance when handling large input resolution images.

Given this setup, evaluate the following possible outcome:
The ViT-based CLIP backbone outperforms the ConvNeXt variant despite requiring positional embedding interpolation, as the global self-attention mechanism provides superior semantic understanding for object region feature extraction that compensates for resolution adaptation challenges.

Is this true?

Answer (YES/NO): NO